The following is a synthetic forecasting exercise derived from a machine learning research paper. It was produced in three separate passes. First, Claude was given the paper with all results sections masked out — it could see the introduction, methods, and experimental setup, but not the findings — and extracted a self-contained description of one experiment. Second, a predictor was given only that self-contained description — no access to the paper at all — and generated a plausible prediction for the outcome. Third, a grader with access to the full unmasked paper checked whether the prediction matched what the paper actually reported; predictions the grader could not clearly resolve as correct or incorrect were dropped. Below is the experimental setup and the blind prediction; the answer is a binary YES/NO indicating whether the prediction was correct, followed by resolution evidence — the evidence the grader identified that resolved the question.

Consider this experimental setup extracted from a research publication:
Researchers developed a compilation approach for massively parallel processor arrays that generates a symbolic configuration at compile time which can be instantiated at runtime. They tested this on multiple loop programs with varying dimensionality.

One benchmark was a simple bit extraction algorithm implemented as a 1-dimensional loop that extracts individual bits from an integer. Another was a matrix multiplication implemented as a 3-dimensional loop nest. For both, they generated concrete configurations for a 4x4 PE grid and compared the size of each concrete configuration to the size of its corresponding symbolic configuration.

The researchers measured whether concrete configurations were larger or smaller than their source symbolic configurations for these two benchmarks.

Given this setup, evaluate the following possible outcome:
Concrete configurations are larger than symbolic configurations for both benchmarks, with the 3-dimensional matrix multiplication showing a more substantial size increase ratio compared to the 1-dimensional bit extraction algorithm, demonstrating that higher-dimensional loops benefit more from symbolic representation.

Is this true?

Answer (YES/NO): NO